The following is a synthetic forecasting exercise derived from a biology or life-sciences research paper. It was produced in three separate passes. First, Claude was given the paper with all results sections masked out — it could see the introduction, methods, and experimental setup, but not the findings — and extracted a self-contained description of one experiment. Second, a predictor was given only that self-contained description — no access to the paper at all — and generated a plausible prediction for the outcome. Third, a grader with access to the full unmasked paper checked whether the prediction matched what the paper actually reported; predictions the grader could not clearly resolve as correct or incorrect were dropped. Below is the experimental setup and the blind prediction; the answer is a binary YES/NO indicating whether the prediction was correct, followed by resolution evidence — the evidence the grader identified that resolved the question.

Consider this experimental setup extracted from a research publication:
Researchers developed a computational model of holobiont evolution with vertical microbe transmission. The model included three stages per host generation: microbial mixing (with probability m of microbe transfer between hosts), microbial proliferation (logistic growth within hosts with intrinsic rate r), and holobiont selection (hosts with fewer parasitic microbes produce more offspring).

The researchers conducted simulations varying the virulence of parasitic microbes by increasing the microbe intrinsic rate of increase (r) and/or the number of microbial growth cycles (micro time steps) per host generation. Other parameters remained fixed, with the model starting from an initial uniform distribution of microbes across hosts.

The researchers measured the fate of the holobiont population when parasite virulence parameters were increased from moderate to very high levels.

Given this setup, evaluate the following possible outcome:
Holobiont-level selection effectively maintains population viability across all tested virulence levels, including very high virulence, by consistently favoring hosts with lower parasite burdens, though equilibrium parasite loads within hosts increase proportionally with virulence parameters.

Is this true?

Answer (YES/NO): NO